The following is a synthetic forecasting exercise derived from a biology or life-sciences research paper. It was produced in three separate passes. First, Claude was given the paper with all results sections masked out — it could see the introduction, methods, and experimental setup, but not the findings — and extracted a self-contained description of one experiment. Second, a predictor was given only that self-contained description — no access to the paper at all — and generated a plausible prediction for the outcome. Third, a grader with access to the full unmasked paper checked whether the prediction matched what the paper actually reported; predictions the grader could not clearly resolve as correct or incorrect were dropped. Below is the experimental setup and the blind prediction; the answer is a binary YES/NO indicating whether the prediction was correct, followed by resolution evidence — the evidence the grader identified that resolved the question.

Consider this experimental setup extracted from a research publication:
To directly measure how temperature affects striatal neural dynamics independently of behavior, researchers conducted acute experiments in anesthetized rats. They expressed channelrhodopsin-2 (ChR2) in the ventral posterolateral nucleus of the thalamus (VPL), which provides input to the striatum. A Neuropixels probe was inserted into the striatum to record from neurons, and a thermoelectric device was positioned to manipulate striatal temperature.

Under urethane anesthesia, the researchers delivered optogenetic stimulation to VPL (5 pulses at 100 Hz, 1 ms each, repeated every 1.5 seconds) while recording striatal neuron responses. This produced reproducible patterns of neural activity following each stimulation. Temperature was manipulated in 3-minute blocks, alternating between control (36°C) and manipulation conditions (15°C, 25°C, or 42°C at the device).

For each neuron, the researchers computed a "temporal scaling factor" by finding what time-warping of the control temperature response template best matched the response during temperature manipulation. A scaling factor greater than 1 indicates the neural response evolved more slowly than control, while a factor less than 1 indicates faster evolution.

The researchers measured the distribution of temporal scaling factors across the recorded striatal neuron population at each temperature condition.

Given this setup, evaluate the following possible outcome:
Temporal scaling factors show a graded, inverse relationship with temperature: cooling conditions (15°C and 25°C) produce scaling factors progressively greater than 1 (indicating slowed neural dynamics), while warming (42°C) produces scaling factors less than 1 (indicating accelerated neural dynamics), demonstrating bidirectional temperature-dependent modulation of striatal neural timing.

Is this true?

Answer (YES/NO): YES